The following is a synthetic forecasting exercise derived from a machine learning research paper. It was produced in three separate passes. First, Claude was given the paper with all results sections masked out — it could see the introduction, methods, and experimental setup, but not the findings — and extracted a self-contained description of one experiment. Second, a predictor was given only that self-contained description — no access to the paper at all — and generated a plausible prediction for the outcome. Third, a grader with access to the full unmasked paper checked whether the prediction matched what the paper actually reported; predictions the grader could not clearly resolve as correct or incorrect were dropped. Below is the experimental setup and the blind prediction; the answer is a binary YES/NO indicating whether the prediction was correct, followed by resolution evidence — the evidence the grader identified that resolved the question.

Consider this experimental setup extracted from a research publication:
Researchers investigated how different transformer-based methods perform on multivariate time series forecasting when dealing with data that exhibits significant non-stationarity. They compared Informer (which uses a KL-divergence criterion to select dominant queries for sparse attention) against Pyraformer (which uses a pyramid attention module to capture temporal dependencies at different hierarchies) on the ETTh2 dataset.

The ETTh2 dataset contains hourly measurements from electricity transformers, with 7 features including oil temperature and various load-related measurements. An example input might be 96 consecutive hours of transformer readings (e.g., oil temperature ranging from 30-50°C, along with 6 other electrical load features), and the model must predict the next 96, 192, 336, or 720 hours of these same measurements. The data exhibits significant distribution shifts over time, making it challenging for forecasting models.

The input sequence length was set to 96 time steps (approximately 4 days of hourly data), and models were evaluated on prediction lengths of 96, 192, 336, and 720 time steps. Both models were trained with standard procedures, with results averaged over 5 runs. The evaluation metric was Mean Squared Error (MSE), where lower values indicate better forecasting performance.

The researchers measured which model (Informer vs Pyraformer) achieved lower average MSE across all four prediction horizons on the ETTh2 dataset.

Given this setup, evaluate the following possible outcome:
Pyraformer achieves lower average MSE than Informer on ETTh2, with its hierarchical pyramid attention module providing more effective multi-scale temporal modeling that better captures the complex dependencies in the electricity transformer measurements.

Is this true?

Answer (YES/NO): YES